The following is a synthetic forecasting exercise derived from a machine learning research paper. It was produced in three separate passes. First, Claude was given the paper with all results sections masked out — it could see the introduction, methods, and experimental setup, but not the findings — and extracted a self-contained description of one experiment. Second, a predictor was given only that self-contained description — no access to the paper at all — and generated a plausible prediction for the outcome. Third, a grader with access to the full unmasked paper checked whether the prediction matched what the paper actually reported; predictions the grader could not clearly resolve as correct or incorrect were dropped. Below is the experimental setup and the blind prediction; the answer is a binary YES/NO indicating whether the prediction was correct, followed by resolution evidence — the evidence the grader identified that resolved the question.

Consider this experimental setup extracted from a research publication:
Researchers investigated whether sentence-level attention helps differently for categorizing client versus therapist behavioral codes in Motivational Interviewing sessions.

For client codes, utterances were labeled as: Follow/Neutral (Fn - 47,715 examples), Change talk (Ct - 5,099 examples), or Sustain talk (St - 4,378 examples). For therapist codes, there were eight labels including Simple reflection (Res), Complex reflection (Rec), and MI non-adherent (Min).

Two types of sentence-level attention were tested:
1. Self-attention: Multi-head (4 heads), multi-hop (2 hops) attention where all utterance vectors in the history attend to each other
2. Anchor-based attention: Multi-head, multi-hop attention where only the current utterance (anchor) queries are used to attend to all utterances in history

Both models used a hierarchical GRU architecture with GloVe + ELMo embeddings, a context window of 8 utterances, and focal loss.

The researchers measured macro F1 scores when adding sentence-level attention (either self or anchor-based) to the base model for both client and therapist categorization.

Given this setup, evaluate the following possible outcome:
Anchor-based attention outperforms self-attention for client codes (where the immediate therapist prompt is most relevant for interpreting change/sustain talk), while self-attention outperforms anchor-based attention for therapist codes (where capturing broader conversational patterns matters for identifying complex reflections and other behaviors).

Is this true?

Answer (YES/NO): NO